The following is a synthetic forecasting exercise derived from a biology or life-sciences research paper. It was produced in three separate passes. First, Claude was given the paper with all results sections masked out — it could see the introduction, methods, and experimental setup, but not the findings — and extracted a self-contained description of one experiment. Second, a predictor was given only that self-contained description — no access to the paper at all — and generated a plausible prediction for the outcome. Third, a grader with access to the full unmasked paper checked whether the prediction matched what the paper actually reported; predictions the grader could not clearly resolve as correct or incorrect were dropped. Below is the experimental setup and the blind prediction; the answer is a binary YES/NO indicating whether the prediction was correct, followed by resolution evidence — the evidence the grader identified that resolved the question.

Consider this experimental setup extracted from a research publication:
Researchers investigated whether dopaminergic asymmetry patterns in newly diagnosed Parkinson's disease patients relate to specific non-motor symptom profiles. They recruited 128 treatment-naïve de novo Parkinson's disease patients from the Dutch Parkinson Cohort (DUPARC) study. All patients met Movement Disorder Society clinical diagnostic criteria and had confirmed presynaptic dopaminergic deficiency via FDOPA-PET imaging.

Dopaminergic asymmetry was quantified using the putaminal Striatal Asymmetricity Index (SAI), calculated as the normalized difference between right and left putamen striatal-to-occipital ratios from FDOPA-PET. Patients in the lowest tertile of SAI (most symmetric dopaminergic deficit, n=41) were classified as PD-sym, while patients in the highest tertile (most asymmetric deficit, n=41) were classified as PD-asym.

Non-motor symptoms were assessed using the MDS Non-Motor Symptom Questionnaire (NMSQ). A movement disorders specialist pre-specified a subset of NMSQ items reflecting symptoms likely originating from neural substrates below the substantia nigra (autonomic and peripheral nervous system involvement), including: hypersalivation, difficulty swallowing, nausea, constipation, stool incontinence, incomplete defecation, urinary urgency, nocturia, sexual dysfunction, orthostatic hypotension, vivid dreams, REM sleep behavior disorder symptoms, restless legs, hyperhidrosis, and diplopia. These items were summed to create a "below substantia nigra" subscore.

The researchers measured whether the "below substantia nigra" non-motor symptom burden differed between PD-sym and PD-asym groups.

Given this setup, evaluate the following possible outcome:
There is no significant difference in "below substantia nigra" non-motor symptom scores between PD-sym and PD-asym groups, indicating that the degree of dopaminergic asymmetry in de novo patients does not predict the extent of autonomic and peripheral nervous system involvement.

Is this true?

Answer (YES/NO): NO